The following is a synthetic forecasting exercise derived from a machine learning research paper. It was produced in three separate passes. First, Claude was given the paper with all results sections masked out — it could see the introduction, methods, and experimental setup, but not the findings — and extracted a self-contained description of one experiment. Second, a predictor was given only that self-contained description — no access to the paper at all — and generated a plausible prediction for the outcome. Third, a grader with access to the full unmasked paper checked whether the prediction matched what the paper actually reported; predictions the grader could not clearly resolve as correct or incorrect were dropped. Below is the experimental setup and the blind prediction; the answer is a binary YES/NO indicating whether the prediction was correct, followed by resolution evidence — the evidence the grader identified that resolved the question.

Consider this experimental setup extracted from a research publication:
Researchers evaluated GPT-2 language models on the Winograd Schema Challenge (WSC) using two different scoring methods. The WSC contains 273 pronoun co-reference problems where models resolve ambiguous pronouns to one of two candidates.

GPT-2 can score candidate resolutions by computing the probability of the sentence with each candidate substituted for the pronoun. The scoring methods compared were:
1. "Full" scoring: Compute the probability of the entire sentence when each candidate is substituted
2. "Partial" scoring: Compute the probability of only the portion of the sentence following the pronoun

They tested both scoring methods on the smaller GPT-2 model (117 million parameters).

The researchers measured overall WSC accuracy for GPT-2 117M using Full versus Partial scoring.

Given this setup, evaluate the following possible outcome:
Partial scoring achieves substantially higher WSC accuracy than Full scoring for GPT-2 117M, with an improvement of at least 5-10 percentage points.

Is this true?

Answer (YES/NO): YES